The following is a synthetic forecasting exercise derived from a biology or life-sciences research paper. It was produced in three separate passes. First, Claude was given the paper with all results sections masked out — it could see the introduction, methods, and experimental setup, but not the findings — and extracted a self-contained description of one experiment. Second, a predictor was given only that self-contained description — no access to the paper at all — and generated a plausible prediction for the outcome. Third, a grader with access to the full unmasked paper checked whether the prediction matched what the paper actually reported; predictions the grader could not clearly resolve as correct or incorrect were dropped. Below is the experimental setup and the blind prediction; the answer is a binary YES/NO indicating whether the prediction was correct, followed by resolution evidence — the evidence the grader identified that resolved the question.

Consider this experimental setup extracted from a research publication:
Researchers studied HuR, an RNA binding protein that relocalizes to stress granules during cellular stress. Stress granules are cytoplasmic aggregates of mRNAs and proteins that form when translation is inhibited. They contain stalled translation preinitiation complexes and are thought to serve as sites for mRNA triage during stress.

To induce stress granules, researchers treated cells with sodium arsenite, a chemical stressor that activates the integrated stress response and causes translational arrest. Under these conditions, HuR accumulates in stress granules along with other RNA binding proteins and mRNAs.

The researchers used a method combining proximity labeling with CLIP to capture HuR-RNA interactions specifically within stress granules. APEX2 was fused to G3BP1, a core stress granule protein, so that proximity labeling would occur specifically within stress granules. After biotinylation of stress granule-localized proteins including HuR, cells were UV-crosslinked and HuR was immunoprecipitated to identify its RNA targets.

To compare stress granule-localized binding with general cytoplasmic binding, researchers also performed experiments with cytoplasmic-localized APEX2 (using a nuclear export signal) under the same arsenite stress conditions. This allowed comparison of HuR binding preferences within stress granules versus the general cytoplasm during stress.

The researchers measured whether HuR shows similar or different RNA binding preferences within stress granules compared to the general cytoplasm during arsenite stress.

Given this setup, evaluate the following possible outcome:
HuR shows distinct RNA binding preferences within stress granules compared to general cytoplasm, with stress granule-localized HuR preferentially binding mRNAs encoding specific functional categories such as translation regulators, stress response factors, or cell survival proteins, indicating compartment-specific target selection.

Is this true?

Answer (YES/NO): NO